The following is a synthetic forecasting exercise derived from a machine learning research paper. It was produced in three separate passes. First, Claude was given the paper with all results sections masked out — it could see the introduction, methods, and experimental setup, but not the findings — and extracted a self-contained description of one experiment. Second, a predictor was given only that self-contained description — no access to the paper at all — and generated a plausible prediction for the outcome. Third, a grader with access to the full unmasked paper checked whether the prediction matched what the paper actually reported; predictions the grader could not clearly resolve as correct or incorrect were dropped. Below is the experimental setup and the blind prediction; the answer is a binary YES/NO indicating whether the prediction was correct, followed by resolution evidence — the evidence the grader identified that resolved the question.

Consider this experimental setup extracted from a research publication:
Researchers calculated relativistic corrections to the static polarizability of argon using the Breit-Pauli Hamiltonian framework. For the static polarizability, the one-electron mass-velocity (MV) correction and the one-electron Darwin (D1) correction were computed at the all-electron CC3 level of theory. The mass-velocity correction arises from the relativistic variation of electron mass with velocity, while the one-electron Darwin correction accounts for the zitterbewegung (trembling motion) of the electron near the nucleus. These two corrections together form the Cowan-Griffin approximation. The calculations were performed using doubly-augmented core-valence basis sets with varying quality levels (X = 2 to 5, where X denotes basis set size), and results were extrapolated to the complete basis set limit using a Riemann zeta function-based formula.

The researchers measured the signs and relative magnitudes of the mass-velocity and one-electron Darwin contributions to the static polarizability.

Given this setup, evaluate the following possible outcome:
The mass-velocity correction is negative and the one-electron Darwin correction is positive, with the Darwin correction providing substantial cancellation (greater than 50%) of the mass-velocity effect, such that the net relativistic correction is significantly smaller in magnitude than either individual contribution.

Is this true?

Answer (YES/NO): YES